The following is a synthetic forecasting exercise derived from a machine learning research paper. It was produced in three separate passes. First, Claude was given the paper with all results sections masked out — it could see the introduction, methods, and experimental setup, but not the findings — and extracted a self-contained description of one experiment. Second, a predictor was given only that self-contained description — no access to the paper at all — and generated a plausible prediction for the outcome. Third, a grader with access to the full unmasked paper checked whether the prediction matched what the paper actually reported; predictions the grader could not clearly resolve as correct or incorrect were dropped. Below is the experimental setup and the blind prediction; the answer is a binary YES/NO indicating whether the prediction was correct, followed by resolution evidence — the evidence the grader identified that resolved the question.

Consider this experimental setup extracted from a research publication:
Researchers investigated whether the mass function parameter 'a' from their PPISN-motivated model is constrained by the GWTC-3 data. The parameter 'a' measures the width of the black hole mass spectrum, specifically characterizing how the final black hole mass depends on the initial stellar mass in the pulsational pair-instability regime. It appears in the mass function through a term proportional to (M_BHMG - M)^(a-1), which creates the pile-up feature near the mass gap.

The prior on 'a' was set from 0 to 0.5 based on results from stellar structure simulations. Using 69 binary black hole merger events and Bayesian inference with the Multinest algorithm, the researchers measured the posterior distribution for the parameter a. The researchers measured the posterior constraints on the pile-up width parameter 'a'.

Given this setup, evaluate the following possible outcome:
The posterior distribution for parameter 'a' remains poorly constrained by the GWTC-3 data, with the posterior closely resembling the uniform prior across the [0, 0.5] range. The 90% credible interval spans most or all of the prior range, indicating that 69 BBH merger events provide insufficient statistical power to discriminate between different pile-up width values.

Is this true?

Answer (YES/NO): NO